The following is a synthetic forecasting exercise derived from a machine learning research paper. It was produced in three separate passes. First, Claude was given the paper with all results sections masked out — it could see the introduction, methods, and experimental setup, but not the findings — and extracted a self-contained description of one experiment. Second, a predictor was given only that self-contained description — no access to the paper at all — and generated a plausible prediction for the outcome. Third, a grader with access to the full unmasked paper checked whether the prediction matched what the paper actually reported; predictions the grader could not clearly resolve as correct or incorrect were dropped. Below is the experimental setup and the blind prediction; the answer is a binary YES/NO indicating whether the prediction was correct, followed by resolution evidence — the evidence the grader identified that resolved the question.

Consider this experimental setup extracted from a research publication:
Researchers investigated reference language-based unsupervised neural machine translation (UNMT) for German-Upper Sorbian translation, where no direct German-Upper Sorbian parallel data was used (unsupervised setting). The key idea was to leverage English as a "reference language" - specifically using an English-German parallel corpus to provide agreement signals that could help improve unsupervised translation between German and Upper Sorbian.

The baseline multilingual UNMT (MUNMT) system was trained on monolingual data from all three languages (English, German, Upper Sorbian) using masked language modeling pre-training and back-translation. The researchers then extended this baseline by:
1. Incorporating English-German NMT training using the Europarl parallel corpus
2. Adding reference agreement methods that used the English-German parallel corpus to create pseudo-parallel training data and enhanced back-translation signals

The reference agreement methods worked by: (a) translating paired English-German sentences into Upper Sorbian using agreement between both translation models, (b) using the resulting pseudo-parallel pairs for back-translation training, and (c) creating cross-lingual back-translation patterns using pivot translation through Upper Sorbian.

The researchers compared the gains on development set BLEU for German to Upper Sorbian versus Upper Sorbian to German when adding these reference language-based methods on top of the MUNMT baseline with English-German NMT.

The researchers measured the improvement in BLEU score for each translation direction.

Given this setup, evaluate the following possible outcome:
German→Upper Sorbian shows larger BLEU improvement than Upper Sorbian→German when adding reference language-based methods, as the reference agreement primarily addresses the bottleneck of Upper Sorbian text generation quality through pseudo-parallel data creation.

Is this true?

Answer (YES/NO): YES